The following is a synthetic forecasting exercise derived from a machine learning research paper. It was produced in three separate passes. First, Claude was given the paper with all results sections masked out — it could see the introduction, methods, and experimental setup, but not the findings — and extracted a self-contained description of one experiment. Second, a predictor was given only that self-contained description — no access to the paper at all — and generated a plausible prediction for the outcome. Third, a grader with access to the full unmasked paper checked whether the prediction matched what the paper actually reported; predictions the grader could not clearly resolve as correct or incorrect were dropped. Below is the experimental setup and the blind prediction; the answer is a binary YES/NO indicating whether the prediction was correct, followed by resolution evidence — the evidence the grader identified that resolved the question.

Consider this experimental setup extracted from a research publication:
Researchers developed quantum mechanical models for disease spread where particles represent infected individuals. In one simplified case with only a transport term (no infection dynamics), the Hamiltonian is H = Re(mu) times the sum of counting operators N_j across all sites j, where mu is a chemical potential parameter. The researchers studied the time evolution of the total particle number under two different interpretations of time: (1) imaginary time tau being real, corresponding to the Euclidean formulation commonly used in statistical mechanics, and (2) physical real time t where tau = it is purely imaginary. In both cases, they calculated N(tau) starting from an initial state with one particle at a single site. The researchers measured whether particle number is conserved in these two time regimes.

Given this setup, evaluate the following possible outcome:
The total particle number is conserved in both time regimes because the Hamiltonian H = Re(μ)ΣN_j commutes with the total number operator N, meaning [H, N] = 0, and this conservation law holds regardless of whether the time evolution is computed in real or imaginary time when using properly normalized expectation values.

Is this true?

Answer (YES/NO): NO